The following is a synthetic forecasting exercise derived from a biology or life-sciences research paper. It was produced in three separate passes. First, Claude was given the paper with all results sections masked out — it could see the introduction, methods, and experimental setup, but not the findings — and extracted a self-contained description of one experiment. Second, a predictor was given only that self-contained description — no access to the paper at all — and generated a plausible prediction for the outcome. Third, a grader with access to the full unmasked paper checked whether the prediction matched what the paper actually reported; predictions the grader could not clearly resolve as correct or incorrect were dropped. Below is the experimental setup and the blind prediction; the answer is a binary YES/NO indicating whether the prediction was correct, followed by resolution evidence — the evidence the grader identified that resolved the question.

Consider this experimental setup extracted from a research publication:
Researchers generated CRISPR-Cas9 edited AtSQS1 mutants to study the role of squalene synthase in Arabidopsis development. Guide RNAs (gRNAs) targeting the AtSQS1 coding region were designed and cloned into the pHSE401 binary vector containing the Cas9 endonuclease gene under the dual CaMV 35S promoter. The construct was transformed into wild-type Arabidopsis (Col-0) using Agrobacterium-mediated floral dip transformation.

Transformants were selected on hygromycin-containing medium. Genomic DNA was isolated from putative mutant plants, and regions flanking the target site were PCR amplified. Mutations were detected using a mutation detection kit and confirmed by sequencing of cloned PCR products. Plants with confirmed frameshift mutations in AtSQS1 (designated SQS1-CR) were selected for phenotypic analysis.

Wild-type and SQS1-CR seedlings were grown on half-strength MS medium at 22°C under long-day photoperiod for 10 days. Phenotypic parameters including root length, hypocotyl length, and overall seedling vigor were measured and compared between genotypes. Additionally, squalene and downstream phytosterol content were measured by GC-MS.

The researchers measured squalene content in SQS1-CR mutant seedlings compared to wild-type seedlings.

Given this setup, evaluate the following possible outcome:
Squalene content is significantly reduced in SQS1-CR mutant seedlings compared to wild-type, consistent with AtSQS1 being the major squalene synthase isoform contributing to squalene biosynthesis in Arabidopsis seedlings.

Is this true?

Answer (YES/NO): YES